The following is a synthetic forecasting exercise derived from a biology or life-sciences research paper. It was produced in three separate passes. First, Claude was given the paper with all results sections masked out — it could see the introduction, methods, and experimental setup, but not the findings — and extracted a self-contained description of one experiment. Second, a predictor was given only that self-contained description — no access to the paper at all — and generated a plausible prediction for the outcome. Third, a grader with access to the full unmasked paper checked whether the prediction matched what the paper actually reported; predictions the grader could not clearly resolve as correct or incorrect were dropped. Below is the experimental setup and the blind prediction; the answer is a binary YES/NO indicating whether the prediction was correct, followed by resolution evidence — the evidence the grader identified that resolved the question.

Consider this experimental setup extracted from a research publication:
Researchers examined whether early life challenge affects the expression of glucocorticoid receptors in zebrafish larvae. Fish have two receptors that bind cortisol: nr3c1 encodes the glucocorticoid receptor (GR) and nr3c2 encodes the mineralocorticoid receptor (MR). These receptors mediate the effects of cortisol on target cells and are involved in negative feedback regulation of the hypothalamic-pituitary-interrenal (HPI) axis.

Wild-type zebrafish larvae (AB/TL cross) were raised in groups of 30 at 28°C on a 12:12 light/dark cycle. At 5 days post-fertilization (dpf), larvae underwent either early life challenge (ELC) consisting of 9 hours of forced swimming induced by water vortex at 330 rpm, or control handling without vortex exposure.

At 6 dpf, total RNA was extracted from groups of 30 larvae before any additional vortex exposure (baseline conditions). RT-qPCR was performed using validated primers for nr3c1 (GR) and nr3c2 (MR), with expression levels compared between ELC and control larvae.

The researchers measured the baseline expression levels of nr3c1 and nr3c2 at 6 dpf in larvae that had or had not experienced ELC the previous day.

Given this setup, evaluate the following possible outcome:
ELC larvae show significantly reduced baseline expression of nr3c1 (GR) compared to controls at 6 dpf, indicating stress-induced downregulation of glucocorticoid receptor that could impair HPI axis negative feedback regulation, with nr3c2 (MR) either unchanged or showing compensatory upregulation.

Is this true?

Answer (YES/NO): NO